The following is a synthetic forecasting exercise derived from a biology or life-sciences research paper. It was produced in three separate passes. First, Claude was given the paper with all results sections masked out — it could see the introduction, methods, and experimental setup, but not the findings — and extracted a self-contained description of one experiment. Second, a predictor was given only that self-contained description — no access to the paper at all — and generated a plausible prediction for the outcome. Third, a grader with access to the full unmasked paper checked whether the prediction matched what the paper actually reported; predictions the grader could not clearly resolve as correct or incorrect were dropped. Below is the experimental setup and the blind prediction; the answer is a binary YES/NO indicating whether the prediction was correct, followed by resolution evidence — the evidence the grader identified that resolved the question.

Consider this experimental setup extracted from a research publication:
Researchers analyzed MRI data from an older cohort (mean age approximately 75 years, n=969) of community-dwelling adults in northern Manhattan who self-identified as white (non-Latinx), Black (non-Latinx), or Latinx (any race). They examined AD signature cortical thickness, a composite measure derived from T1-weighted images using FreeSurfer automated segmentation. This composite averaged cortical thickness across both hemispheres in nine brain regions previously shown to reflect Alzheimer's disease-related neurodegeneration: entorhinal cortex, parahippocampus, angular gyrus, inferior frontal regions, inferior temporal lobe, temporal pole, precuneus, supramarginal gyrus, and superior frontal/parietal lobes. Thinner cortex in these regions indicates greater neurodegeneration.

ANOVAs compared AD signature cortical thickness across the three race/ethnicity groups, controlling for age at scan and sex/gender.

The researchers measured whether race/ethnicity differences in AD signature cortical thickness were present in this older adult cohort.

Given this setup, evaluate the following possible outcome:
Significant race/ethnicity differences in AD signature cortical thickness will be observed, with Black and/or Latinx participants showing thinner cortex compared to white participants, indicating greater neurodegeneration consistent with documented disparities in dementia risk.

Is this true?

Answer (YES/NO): YES